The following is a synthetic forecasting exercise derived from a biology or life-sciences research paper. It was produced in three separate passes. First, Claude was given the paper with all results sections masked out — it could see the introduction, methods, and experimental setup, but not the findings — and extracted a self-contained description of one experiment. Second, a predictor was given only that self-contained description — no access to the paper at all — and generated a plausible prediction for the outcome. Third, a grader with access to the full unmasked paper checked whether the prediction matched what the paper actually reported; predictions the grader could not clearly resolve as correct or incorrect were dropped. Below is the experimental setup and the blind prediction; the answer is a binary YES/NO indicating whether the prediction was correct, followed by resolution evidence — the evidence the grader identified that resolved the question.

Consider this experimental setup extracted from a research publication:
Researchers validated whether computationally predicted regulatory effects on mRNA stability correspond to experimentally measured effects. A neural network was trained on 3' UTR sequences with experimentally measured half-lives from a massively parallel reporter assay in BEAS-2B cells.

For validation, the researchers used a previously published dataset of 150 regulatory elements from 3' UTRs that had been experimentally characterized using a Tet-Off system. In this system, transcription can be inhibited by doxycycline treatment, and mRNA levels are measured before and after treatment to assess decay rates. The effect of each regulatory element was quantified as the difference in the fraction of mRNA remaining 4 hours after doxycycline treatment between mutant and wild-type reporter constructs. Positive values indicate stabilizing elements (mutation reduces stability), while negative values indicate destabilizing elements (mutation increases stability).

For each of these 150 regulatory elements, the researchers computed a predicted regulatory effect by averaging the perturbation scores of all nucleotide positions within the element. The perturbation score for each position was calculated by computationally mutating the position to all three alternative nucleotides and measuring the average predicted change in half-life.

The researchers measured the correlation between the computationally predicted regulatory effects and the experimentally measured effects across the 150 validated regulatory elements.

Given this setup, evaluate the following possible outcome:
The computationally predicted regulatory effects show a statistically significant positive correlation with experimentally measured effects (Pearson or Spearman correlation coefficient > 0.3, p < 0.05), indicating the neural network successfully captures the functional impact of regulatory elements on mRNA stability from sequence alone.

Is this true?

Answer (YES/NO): YES